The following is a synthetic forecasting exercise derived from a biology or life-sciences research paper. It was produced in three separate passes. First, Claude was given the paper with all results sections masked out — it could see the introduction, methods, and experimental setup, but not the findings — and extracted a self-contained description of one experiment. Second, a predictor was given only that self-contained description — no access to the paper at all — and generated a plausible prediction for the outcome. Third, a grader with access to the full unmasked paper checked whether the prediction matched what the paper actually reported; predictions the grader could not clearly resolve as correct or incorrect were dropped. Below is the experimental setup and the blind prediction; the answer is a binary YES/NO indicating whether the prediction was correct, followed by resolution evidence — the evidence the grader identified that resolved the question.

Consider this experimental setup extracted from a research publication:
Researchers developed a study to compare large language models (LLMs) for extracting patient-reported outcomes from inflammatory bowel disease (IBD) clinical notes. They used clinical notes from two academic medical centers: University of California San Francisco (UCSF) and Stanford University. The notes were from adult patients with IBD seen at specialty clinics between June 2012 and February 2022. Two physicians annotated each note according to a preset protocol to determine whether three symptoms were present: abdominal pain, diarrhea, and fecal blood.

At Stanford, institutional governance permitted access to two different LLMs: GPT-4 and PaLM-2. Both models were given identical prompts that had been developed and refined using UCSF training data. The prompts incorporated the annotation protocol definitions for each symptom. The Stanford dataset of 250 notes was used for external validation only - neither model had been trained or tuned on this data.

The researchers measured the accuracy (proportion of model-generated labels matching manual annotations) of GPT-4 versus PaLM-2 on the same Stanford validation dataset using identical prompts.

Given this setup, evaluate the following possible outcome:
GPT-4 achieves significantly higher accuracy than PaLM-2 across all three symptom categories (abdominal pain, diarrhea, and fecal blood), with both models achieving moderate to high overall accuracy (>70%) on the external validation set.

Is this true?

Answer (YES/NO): NO